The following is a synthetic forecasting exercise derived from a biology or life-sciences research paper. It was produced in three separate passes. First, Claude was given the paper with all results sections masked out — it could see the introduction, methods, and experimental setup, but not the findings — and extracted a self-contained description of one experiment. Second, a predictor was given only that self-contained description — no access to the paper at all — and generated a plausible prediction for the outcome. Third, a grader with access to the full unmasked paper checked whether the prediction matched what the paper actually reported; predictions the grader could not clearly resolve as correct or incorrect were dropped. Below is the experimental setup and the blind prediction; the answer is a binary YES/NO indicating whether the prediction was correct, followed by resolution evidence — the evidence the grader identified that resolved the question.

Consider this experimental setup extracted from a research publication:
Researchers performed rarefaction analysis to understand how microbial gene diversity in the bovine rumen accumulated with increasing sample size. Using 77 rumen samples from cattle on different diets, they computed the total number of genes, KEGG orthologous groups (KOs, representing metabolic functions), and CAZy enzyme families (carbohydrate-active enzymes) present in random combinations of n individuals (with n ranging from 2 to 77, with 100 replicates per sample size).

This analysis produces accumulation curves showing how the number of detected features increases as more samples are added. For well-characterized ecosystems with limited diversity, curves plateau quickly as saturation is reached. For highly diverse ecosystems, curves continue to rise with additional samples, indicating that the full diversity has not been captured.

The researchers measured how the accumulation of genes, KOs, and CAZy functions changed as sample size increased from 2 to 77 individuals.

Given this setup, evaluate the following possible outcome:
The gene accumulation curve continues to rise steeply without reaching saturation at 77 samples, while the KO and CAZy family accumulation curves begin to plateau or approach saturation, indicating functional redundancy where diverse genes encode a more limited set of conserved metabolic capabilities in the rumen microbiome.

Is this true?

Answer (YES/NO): YES